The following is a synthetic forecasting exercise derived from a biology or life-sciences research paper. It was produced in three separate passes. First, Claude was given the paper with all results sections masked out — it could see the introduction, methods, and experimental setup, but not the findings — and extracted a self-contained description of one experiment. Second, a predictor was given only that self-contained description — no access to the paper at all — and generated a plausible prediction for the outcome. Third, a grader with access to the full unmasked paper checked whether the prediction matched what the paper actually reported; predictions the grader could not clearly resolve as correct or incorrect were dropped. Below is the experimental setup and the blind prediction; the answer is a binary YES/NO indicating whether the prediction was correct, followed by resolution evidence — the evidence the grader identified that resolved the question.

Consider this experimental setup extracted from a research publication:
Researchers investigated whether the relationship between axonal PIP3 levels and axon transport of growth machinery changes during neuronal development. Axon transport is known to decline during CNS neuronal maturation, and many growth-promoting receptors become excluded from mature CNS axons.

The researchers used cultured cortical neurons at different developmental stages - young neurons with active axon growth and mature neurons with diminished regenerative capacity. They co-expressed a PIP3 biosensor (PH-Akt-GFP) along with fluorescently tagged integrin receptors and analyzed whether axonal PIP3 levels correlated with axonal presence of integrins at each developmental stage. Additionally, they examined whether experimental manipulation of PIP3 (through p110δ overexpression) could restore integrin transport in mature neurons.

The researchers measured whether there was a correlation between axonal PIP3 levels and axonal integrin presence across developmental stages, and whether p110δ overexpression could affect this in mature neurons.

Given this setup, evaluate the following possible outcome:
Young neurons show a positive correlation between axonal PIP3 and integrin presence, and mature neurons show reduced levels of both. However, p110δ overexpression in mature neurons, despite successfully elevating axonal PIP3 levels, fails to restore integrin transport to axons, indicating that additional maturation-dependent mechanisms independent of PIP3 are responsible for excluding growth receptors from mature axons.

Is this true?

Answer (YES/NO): NO